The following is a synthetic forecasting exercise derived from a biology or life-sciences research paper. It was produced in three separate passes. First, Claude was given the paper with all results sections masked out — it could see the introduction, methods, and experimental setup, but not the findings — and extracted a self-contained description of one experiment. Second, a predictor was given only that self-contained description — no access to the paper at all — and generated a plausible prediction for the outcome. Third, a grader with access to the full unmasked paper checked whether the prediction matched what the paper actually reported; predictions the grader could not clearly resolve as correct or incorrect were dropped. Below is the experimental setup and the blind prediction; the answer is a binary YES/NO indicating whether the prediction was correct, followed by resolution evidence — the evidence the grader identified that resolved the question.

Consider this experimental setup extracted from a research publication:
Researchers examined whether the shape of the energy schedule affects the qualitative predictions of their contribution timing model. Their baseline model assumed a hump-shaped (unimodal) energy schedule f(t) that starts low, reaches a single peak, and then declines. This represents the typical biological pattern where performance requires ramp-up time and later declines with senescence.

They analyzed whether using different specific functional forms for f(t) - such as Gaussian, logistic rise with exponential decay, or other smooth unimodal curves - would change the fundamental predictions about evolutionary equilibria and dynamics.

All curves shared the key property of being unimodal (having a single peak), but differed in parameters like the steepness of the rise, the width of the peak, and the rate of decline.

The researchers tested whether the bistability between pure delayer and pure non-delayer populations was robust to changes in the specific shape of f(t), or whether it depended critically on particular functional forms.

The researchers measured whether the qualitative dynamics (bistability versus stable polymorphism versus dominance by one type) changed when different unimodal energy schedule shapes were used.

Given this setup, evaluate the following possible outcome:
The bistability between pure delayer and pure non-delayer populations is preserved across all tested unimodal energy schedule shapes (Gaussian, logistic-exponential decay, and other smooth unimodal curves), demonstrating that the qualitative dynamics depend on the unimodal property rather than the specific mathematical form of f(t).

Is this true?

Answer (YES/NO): YES